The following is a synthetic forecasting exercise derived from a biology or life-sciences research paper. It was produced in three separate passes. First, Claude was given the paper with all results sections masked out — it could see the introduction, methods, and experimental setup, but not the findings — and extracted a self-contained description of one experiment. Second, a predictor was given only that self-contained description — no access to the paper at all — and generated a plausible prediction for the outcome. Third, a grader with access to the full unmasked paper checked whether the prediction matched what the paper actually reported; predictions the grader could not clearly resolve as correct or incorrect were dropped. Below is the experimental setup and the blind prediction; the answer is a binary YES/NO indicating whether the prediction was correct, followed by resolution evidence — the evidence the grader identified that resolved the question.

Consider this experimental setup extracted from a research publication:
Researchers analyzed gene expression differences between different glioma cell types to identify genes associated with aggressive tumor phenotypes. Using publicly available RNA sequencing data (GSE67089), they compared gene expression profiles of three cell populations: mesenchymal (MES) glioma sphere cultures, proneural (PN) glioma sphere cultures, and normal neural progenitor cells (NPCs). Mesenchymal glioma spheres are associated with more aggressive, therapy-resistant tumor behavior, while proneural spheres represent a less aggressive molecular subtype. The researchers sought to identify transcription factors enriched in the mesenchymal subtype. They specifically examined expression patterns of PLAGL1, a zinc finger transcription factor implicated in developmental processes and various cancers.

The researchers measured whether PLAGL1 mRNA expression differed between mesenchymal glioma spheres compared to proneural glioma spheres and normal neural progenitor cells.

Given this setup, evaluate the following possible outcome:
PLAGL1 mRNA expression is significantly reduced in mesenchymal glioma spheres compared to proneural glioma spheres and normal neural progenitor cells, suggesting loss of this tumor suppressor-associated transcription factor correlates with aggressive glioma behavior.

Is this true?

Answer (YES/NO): NO